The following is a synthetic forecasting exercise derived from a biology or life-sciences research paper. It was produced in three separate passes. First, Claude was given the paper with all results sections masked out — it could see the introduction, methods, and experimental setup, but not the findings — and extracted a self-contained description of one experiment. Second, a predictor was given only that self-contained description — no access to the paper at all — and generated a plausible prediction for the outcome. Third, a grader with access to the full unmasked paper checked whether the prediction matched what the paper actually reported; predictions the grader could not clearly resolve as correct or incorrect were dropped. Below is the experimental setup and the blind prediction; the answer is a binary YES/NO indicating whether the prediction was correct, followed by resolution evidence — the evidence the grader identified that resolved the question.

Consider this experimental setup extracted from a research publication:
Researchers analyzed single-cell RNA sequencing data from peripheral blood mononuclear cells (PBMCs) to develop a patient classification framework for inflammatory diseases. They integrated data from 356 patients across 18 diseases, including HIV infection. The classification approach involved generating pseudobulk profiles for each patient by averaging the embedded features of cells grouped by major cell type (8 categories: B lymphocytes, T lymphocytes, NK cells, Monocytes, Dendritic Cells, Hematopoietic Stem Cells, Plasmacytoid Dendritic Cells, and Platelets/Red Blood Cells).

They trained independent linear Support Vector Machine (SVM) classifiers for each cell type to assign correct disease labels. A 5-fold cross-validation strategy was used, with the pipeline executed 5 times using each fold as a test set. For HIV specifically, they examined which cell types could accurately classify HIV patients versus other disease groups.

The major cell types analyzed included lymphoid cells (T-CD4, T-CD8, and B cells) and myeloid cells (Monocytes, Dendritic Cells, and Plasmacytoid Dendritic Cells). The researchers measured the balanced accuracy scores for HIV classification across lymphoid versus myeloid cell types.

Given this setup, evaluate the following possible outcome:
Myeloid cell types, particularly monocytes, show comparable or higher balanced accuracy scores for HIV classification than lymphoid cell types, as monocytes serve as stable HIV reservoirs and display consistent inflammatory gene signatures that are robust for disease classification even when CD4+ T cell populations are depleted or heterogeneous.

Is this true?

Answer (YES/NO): NO